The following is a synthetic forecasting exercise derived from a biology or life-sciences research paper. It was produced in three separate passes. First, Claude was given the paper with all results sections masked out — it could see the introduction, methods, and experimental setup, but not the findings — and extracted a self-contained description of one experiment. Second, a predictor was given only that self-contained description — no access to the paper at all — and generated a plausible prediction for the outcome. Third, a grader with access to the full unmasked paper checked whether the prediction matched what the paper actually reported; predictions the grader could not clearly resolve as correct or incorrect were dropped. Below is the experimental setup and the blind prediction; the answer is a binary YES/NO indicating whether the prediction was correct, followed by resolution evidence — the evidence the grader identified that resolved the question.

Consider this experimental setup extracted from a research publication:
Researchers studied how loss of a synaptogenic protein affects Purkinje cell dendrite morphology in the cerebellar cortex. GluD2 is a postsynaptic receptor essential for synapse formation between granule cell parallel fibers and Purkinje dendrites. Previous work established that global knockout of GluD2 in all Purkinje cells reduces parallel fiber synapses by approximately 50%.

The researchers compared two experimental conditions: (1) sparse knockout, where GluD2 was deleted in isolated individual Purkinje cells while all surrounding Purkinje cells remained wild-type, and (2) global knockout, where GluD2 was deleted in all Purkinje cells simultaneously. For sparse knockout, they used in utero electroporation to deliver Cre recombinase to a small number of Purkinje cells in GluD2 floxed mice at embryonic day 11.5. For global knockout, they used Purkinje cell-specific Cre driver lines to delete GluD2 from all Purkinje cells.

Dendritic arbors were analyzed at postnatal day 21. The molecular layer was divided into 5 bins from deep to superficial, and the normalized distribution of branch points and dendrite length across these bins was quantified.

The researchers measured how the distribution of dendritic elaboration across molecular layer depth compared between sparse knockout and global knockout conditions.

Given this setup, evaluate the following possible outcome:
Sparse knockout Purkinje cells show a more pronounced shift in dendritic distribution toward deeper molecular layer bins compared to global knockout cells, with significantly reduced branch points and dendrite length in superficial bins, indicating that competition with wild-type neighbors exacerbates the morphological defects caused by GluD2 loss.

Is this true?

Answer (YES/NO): NO